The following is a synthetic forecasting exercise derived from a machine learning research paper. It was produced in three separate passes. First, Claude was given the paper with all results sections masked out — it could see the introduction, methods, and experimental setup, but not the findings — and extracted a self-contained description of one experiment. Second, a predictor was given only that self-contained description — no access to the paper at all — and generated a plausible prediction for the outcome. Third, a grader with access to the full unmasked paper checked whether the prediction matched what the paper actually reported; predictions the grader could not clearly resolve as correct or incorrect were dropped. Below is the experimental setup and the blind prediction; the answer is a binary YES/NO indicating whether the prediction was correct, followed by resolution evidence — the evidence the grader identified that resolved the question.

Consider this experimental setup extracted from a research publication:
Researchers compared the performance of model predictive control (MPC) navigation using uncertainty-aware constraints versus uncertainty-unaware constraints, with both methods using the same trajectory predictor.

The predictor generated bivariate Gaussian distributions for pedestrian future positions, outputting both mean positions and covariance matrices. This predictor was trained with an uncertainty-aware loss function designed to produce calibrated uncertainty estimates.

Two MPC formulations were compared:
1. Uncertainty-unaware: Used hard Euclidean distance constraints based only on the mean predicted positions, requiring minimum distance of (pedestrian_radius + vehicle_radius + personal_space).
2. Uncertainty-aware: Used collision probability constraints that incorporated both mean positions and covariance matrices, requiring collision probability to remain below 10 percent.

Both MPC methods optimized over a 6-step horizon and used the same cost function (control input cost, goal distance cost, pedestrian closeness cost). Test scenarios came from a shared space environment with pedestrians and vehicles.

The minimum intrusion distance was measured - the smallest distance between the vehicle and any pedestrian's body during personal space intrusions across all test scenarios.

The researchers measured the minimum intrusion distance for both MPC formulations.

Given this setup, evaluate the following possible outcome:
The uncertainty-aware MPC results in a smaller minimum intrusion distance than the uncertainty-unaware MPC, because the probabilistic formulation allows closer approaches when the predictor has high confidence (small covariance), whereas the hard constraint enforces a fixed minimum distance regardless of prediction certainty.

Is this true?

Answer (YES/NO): YES